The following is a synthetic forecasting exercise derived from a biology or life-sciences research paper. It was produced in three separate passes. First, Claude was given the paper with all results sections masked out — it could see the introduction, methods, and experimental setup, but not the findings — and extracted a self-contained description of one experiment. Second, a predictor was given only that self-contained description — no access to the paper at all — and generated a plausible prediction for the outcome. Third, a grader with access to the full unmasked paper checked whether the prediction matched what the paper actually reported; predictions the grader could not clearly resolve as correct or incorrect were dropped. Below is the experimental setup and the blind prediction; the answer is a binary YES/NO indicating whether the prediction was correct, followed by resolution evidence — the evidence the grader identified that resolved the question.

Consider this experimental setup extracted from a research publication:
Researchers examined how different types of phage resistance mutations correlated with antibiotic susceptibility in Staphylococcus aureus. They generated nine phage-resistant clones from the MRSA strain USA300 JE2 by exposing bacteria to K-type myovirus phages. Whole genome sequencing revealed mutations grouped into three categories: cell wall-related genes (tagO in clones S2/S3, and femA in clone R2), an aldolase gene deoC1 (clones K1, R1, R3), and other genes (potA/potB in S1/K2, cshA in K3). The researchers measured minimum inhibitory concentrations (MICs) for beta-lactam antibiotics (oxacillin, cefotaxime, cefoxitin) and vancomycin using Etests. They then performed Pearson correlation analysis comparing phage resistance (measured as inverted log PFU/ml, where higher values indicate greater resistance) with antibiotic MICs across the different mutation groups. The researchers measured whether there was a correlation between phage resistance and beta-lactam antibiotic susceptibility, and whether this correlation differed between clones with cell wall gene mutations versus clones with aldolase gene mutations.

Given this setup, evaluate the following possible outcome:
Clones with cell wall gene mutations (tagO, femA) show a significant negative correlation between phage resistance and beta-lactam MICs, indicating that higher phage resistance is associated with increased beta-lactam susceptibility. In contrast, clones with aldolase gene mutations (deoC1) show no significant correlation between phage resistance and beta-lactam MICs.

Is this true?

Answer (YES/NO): YES